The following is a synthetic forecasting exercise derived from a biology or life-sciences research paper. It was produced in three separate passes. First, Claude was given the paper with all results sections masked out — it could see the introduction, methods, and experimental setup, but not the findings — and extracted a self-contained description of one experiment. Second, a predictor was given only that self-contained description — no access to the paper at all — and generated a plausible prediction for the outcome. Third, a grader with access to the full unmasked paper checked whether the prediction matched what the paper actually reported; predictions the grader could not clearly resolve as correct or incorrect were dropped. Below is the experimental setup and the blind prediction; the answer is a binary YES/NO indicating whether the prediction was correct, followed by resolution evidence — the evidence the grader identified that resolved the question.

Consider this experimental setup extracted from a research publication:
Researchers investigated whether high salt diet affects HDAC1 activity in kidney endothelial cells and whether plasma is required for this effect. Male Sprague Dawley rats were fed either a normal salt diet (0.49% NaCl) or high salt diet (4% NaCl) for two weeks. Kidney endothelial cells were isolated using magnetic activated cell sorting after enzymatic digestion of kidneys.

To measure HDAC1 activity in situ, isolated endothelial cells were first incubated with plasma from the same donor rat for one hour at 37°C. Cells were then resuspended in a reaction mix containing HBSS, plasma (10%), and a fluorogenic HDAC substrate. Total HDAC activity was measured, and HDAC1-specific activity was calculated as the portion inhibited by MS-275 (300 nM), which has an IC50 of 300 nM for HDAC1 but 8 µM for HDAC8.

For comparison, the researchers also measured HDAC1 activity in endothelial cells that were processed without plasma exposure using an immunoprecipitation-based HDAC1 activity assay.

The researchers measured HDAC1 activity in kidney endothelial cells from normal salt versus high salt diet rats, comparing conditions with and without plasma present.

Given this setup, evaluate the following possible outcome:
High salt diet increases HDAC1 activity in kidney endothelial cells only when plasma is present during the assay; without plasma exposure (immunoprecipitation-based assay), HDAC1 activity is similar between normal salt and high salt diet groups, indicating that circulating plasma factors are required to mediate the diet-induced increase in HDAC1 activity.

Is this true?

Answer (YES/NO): NO